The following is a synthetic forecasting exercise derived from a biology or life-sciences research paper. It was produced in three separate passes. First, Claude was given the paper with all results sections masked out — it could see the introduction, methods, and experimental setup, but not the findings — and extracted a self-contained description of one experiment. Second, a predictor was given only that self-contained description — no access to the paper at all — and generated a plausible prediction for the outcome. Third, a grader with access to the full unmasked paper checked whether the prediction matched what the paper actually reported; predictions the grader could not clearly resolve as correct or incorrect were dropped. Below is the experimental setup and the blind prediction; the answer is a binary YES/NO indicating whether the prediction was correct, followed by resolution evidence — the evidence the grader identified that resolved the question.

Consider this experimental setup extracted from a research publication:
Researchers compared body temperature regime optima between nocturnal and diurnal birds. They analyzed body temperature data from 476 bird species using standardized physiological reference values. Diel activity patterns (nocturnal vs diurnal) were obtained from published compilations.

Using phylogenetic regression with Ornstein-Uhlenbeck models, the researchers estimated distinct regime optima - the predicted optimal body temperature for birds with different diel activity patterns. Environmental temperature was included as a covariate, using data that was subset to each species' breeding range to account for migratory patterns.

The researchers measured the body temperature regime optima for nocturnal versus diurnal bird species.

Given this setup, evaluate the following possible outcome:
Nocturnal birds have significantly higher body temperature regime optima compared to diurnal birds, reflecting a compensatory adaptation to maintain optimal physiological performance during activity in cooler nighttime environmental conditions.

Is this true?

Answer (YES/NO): NO